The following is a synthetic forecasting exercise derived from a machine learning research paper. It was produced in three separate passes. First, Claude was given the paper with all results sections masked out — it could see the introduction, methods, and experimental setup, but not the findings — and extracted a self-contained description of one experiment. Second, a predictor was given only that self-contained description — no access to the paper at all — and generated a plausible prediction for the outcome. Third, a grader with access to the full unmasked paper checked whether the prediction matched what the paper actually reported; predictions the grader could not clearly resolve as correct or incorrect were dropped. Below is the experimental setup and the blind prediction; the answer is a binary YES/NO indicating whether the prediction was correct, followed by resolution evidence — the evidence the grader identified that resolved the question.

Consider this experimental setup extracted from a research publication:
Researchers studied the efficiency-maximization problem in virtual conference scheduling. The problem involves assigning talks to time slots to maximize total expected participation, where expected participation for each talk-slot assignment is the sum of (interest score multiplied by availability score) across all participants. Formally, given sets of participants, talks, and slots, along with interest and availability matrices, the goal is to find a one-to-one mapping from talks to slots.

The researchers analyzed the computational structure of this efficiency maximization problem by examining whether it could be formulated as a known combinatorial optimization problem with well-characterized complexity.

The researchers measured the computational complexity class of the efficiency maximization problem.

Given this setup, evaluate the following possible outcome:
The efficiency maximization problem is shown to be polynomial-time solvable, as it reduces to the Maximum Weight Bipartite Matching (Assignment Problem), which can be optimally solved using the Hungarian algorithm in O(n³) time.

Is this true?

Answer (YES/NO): YES